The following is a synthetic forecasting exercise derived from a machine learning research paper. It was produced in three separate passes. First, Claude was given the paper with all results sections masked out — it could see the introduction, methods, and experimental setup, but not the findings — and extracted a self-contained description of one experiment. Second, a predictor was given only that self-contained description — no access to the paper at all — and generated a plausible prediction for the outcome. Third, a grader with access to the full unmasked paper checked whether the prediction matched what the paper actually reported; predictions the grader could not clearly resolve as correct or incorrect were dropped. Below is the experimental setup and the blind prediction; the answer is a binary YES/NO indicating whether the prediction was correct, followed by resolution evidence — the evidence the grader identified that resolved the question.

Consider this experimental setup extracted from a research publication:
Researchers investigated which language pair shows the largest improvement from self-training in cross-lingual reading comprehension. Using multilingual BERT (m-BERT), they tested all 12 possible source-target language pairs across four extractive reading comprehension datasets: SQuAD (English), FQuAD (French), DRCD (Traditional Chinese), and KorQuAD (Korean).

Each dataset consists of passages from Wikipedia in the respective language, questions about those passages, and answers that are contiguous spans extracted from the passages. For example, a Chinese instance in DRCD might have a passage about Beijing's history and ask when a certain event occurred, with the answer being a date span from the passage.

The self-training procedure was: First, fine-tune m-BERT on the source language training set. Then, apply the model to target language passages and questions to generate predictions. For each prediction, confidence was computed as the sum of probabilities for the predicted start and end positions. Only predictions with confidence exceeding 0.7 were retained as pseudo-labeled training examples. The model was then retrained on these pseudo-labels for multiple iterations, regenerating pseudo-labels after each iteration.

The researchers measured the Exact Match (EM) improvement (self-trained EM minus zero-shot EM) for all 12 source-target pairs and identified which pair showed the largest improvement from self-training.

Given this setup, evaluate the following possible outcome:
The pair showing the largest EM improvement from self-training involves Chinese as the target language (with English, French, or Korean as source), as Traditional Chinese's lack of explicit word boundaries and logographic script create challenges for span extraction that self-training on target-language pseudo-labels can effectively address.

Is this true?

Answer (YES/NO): YES